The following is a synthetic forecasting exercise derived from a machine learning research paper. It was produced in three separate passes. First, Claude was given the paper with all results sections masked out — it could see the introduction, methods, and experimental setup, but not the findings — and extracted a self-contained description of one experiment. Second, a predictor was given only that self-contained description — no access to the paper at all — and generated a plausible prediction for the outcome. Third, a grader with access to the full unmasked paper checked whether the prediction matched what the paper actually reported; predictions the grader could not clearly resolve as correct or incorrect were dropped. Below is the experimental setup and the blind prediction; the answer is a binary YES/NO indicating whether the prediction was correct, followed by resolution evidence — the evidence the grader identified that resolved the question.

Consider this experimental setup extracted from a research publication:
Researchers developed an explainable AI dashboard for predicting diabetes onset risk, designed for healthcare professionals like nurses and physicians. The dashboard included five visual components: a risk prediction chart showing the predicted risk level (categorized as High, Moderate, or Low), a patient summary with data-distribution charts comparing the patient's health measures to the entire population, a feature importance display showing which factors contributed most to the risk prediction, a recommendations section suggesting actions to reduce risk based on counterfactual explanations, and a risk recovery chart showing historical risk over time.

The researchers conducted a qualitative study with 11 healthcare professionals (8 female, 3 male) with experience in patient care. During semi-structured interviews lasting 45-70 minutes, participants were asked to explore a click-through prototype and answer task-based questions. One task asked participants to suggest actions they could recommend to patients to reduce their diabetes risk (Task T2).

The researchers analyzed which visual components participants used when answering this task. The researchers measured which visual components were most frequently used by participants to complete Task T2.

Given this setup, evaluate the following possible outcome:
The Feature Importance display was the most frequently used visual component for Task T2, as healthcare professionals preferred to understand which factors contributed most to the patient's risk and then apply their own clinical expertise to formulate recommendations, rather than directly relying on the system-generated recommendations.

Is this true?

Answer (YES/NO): NO